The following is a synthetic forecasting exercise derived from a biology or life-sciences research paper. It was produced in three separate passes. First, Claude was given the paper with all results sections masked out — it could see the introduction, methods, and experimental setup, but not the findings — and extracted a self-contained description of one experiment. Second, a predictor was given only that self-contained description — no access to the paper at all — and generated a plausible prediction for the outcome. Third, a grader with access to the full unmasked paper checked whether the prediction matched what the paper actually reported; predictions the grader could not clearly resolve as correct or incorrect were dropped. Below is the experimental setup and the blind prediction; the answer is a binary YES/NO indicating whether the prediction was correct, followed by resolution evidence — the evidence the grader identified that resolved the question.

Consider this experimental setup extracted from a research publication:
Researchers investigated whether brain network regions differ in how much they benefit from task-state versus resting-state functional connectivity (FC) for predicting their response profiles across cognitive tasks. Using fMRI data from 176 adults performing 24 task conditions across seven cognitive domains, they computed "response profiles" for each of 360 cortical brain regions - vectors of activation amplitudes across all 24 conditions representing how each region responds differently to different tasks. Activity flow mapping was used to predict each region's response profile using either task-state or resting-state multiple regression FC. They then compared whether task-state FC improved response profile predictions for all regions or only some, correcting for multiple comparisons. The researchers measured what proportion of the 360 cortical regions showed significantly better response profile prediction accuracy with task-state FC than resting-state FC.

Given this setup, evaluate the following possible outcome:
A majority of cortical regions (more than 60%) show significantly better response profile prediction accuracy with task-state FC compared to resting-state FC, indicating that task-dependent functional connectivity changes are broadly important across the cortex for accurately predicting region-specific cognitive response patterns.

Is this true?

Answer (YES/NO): YES